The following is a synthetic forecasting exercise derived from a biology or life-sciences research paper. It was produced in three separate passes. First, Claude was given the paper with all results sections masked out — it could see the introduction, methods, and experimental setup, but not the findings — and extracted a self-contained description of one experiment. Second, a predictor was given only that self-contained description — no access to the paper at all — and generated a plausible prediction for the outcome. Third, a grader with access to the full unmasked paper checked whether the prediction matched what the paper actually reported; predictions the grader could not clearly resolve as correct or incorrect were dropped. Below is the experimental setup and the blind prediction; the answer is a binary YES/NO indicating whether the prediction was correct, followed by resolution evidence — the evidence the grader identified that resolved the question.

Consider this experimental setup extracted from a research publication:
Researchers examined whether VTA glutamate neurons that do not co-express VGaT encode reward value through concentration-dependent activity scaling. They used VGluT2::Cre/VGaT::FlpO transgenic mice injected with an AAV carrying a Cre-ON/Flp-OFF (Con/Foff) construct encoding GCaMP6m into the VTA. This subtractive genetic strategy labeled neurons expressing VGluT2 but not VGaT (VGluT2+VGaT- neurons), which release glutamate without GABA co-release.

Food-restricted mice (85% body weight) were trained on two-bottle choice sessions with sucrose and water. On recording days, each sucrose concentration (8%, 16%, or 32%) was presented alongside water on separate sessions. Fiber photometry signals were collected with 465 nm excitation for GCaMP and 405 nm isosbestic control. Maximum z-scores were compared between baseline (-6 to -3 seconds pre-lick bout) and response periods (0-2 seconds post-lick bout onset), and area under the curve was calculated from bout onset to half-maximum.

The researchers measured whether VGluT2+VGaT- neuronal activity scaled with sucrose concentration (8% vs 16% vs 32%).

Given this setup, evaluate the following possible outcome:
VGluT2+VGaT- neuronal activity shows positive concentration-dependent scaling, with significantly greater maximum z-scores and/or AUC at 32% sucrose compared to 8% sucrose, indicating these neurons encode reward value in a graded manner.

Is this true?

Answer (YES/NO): YES